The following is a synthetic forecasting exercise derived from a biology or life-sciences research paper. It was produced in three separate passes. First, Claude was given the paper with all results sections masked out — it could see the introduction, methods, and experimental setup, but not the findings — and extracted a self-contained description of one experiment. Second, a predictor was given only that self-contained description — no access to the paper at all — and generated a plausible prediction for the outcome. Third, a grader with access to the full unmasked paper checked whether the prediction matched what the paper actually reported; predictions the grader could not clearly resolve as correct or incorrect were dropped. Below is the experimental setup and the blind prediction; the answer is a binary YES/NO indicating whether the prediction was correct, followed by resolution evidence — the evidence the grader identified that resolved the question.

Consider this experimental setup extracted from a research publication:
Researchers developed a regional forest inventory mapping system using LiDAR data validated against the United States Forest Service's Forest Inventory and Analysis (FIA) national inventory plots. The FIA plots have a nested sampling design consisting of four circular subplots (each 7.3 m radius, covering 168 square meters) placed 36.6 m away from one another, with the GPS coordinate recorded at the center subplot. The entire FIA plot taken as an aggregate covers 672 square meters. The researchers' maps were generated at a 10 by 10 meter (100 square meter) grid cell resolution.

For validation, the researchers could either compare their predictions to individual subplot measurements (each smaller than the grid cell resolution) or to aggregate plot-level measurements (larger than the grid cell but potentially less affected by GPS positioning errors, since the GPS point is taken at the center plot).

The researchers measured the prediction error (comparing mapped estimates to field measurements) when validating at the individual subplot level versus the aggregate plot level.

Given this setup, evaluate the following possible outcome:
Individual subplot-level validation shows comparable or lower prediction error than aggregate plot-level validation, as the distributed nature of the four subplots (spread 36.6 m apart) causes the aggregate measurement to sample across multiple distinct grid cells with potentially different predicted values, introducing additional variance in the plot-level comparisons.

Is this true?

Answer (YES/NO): NO